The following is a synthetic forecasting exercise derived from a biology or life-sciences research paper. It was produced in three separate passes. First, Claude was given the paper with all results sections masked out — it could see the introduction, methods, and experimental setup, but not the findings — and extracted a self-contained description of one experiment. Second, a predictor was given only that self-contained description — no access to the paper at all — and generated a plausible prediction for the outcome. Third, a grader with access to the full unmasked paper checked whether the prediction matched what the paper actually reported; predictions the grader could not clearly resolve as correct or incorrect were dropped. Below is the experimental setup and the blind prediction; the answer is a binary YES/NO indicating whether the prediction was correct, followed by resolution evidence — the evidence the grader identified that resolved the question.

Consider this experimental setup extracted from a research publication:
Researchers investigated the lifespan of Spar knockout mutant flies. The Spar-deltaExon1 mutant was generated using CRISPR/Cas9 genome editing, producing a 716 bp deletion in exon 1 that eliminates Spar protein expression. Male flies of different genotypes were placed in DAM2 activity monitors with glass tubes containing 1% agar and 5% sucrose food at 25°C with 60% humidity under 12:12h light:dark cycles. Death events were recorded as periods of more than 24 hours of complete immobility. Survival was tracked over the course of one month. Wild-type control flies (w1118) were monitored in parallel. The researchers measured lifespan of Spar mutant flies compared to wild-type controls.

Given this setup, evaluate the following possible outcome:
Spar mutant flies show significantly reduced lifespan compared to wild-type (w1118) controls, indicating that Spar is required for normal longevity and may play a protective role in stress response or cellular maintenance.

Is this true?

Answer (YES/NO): YES